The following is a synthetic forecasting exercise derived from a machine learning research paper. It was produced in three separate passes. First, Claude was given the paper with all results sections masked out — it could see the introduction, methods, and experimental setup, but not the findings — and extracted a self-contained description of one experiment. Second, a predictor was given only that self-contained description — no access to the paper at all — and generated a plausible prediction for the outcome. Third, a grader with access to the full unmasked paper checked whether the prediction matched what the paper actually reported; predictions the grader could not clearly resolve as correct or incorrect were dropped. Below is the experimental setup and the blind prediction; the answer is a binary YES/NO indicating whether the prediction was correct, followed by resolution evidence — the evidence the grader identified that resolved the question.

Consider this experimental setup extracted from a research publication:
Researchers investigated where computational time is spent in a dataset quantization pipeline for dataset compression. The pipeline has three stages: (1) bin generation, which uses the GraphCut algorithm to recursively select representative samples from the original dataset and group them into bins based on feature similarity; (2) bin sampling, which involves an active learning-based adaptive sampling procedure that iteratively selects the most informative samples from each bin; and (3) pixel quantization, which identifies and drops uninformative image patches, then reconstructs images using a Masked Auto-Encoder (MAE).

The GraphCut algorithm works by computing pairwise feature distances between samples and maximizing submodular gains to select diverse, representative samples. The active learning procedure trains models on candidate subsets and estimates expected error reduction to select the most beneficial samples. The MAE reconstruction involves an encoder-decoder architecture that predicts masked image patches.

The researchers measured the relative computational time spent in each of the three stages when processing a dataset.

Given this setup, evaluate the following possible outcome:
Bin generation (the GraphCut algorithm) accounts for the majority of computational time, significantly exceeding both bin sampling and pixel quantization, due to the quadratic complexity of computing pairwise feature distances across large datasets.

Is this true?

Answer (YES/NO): NO